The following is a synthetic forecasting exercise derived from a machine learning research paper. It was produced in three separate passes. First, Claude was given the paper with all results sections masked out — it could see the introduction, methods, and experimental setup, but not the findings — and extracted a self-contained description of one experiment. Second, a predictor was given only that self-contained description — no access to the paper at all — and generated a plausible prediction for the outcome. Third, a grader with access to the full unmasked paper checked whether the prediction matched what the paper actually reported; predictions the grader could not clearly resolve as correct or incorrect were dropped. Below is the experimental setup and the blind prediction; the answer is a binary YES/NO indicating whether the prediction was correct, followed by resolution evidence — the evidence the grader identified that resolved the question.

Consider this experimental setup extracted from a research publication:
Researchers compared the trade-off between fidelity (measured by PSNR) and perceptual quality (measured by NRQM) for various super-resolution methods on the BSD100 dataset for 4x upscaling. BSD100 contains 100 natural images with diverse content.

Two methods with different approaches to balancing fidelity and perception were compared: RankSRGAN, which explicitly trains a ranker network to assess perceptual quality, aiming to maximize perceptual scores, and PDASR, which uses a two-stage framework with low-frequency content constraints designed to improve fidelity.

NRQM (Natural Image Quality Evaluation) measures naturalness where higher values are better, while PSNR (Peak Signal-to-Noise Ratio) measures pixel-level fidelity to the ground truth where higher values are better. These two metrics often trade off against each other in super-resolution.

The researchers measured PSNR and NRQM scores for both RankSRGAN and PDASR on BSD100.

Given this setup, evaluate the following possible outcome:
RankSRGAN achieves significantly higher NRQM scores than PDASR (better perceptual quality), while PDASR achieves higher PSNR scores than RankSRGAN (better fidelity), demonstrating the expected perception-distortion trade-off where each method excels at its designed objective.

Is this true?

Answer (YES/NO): YES